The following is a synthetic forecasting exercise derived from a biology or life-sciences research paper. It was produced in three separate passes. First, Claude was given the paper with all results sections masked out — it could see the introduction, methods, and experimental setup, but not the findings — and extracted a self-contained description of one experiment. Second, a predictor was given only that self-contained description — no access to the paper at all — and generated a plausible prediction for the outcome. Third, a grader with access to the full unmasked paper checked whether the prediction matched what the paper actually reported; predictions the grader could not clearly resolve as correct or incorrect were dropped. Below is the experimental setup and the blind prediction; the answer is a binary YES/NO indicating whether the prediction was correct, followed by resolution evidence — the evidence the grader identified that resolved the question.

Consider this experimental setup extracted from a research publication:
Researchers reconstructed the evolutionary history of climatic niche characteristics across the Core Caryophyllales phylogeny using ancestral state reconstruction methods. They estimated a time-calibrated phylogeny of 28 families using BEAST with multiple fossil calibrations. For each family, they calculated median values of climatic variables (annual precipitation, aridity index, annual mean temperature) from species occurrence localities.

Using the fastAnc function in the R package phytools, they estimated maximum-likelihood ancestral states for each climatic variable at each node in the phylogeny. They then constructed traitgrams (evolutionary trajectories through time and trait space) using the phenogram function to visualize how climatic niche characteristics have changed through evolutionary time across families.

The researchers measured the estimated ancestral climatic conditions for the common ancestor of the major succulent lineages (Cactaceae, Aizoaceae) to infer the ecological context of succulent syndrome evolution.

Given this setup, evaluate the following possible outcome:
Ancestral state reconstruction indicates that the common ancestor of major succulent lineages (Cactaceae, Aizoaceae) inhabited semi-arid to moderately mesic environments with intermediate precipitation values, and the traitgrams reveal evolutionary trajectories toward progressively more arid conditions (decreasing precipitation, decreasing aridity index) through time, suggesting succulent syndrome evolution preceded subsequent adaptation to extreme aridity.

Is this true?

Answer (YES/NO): NO